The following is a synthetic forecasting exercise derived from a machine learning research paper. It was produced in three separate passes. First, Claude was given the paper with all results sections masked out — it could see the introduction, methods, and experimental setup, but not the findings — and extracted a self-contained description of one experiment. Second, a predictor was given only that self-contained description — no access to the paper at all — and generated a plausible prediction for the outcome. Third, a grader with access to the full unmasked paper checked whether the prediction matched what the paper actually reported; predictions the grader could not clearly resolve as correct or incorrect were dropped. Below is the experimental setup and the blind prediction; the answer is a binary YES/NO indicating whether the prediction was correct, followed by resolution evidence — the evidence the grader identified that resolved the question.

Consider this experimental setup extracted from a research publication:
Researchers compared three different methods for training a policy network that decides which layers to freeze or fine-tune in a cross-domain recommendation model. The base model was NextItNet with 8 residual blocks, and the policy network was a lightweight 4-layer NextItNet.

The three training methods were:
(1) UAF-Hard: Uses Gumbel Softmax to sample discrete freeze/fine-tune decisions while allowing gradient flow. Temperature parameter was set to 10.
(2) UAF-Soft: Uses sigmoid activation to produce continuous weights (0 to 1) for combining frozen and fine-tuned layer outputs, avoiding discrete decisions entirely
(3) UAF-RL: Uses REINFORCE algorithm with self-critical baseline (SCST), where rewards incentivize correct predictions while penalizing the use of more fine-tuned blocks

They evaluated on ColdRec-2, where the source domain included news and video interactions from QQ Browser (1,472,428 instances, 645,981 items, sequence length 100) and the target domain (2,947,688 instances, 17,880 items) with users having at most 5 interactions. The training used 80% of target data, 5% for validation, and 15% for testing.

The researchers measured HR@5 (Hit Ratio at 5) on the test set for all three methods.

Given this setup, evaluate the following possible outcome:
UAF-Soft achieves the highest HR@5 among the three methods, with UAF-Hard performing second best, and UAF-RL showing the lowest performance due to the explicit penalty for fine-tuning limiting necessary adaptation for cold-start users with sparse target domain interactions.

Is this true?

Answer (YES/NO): NO